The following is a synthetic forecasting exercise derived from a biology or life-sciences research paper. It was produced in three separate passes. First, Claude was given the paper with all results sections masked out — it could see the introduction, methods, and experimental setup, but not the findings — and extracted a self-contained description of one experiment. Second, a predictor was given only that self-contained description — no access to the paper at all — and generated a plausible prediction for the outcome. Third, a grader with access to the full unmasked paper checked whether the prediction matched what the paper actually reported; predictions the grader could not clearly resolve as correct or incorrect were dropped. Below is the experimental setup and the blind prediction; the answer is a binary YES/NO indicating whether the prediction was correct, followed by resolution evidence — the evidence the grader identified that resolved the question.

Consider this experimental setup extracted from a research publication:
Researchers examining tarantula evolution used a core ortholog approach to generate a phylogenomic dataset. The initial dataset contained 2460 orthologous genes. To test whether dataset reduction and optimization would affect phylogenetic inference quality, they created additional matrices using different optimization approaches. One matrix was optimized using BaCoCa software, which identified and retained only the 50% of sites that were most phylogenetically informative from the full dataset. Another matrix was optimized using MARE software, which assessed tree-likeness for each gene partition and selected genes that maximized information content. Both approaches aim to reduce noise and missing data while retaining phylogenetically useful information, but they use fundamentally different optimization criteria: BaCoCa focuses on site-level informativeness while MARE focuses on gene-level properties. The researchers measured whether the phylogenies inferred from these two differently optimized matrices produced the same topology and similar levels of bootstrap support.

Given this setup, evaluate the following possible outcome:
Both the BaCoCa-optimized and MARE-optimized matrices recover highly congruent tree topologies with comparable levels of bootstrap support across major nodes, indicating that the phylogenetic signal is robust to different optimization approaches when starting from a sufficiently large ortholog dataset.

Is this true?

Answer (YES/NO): NO